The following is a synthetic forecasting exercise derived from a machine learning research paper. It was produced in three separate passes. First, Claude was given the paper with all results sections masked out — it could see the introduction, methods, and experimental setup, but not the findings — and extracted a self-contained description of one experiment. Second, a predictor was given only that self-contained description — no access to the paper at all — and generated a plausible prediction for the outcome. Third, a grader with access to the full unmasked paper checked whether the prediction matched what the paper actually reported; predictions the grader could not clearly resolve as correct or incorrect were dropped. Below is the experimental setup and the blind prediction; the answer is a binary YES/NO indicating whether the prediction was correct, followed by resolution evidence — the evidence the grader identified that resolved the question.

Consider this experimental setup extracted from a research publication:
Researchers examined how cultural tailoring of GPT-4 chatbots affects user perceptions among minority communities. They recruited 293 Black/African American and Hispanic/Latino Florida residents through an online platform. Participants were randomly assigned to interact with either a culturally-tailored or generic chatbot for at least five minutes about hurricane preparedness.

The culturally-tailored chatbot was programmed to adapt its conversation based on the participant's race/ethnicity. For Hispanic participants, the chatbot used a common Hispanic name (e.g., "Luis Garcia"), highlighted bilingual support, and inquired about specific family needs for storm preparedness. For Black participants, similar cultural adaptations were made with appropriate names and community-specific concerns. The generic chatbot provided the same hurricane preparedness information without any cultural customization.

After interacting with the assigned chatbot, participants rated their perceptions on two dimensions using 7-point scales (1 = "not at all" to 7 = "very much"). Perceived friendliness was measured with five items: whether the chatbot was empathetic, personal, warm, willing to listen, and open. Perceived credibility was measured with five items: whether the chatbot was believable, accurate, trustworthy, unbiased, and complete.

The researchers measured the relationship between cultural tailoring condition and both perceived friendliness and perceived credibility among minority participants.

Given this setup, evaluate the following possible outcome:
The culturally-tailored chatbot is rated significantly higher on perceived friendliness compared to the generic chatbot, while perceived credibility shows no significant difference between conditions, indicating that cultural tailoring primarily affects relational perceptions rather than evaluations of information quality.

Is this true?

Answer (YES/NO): NO